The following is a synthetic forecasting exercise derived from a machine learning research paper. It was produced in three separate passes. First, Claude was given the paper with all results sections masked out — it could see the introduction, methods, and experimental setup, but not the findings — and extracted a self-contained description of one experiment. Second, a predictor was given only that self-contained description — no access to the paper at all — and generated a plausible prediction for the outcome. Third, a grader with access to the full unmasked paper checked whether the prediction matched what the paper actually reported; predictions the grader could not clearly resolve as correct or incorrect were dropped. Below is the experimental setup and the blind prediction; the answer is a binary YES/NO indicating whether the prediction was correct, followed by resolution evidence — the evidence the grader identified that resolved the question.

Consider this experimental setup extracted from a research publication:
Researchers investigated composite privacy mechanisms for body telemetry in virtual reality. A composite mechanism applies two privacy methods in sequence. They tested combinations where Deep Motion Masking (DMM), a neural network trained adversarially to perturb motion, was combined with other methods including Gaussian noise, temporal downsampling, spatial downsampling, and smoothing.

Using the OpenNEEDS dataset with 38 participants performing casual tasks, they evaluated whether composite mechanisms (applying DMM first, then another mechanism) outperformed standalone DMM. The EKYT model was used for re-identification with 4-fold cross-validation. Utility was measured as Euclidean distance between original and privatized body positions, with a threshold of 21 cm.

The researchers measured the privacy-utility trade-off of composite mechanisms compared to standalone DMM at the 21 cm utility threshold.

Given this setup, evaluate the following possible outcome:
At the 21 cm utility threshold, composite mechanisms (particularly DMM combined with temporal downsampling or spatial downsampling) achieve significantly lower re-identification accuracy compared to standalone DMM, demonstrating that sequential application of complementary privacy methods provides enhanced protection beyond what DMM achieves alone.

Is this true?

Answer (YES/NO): NO